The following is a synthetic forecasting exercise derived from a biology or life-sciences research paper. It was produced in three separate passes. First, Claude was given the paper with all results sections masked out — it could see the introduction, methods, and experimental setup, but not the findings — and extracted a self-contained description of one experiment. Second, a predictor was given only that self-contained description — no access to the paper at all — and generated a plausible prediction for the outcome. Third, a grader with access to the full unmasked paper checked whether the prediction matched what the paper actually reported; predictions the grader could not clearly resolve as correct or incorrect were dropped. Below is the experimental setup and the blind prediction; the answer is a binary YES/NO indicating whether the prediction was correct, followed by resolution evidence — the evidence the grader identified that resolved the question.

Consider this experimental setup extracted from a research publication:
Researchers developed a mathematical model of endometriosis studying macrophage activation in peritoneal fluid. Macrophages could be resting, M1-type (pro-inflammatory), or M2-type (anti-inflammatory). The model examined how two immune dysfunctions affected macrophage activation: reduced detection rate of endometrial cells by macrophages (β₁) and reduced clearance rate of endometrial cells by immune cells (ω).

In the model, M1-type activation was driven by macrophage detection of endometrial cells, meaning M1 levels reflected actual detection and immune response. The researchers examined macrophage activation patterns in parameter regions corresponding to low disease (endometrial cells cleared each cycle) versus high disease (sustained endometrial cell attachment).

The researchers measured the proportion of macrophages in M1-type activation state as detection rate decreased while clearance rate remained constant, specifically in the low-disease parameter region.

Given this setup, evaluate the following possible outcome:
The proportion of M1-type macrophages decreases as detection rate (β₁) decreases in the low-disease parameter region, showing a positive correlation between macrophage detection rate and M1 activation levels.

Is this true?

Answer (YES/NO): YES